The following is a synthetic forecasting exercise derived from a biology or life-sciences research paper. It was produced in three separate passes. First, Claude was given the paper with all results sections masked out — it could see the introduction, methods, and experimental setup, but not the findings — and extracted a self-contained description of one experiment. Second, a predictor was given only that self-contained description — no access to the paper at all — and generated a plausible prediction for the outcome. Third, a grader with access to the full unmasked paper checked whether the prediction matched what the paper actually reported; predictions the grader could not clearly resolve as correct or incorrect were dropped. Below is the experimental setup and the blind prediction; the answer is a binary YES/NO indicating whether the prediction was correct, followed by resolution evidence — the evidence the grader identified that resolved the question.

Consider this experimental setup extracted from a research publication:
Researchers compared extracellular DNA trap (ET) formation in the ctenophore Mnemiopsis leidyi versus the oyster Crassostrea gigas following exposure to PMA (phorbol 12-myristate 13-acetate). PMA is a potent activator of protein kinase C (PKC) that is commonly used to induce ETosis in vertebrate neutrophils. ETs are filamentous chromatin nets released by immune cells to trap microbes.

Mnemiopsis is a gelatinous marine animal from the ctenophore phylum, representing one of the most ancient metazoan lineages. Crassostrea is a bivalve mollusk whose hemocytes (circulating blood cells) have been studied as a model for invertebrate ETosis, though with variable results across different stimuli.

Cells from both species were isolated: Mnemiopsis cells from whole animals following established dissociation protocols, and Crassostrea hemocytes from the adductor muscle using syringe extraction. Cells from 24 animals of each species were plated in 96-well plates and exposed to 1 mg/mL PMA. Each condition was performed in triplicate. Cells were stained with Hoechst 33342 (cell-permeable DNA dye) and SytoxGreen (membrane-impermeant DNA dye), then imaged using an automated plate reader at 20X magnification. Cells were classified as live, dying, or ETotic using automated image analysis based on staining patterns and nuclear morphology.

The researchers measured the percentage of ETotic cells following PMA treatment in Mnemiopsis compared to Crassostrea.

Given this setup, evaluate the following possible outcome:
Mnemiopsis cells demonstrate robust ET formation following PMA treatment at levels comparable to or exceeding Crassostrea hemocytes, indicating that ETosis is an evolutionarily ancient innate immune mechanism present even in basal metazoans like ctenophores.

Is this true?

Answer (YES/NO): NO